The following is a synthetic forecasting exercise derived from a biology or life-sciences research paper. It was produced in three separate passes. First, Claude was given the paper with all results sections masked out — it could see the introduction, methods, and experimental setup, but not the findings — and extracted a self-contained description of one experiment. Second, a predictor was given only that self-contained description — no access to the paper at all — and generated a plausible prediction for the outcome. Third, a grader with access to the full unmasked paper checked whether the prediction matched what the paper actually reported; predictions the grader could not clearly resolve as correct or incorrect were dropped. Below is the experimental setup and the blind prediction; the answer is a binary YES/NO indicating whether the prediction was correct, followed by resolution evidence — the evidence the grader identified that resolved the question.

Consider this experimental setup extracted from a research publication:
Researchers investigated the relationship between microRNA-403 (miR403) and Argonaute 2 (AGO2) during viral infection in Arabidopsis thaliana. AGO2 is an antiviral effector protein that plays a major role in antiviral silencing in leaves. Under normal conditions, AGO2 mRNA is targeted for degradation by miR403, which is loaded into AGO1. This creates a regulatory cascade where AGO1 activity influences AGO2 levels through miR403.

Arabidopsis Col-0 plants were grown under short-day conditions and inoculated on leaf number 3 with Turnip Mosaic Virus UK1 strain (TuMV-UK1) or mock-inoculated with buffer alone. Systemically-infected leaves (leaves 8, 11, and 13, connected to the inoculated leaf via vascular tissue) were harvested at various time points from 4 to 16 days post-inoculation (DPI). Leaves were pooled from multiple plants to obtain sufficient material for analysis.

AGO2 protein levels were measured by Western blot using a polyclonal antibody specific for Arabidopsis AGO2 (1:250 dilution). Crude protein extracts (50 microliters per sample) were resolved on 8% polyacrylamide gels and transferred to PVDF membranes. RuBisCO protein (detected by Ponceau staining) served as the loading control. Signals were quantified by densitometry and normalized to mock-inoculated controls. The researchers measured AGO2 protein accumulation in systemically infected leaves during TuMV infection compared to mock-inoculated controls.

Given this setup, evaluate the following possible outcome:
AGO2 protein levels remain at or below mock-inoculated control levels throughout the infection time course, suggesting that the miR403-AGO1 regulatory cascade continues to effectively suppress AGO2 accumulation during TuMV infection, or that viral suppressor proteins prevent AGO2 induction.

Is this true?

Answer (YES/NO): NO